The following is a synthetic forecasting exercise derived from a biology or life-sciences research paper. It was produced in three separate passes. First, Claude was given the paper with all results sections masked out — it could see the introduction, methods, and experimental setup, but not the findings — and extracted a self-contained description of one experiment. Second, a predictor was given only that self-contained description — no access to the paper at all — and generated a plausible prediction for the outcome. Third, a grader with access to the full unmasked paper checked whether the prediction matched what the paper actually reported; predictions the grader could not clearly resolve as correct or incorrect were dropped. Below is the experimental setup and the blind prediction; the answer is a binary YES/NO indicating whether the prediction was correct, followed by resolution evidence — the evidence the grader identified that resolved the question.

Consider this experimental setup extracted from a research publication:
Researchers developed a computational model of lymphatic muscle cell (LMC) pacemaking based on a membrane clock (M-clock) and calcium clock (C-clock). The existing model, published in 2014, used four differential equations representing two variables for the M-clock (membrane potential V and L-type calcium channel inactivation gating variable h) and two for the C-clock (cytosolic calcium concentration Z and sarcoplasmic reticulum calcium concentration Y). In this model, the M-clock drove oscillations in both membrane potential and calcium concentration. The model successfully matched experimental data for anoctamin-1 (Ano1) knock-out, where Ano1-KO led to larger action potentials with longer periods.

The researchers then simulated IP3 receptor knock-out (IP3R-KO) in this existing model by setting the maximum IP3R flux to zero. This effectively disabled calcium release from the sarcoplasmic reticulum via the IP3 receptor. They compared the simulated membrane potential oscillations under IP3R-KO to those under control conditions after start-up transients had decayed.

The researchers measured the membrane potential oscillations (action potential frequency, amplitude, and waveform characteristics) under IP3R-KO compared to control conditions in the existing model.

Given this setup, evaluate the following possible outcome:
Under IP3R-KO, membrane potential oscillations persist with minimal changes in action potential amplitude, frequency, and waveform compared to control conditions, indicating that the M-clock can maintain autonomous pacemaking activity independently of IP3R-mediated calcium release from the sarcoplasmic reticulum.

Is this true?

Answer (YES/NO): YES